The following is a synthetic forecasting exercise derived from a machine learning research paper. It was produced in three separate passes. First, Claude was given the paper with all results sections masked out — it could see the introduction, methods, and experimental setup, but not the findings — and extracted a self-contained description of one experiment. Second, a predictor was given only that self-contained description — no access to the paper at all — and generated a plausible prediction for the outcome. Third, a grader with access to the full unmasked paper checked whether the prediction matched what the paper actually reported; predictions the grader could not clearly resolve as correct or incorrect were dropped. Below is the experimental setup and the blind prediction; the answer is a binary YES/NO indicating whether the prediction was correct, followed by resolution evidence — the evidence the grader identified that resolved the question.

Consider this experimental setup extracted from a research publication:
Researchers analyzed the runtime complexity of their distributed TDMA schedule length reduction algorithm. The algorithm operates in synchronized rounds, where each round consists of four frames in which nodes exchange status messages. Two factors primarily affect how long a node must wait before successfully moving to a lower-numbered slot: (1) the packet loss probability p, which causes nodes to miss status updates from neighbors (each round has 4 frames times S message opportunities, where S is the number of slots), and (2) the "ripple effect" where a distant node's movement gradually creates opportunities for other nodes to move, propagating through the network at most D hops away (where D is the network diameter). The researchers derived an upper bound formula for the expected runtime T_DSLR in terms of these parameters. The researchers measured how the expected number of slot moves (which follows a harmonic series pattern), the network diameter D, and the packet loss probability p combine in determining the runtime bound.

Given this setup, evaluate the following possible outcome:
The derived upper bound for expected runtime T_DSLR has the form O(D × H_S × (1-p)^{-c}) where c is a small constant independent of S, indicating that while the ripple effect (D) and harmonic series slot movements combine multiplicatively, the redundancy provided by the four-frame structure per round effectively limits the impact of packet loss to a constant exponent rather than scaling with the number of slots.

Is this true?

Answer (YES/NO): NO